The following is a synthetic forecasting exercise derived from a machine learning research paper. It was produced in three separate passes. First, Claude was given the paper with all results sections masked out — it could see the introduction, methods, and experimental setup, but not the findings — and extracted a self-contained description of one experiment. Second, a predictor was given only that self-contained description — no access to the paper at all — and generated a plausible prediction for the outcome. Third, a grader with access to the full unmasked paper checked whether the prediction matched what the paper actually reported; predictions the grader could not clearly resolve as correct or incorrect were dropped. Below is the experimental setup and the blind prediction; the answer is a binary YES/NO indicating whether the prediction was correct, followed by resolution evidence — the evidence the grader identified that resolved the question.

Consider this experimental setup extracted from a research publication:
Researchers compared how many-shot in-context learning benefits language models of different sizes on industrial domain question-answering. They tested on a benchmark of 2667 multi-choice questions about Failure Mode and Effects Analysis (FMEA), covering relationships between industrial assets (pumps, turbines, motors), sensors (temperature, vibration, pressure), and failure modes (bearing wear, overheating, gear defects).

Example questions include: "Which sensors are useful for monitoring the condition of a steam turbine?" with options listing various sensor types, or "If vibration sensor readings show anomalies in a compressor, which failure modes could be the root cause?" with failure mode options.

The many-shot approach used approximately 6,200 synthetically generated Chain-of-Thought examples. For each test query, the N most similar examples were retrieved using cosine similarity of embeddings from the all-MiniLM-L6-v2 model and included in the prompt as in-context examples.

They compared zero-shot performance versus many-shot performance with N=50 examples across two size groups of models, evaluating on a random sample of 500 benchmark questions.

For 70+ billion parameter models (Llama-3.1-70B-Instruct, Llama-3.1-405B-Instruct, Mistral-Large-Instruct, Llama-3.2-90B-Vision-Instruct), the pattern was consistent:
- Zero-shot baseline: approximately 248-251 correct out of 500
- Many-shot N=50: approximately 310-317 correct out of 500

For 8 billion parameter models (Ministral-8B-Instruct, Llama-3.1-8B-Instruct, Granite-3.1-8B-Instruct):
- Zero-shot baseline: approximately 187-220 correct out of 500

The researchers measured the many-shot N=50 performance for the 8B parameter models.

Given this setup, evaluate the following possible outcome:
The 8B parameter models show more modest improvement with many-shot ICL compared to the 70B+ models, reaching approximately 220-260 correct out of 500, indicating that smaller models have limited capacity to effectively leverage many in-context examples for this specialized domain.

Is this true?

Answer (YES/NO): NO